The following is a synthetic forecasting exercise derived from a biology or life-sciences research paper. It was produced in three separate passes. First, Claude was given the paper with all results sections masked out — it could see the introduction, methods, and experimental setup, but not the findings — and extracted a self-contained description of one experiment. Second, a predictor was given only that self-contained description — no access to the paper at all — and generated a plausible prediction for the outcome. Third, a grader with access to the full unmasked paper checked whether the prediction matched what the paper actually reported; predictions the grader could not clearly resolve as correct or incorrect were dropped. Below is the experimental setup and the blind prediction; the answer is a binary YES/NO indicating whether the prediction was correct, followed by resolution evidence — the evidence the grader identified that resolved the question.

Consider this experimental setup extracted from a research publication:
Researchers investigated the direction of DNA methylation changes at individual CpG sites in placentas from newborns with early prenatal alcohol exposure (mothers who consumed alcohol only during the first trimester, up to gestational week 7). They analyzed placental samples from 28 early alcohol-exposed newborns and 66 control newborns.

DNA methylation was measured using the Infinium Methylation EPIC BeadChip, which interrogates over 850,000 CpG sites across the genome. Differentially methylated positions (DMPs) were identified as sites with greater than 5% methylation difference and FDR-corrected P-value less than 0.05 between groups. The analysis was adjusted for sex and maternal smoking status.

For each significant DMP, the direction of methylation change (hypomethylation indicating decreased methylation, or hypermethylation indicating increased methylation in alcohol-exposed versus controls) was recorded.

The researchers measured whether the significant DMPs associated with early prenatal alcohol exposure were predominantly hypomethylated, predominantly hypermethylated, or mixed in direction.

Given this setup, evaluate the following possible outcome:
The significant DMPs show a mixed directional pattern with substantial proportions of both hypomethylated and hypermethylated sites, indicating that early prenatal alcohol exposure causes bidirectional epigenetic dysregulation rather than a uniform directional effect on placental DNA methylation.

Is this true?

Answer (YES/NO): NO